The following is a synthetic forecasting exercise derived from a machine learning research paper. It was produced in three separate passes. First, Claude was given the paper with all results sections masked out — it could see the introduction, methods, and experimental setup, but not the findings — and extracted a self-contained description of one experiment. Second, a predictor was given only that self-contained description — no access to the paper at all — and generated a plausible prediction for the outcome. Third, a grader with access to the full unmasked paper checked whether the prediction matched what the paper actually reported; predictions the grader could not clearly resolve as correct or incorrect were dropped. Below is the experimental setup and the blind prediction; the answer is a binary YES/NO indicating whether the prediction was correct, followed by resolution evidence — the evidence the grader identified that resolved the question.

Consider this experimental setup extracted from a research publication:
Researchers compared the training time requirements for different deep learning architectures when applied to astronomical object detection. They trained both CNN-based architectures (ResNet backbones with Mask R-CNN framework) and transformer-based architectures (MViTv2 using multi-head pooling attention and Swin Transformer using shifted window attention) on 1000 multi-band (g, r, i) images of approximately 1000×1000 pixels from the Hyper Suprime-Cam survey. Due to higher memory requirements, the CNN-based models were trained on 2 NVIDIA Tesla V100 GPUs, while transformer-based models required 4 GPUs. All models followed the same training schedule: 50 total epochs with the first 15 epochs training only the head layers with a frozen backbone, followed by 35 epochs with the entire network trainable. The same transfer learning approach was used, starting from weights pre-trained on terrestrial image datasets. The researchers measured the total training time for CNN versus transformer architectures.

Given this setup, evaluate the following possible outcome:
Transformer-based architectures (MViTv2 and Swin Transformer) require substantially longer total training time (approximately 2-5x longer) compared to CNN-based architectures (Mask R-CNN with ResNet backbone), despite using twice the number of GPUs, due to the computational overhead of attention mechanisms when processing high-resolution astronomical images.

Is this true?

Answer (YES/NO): NO